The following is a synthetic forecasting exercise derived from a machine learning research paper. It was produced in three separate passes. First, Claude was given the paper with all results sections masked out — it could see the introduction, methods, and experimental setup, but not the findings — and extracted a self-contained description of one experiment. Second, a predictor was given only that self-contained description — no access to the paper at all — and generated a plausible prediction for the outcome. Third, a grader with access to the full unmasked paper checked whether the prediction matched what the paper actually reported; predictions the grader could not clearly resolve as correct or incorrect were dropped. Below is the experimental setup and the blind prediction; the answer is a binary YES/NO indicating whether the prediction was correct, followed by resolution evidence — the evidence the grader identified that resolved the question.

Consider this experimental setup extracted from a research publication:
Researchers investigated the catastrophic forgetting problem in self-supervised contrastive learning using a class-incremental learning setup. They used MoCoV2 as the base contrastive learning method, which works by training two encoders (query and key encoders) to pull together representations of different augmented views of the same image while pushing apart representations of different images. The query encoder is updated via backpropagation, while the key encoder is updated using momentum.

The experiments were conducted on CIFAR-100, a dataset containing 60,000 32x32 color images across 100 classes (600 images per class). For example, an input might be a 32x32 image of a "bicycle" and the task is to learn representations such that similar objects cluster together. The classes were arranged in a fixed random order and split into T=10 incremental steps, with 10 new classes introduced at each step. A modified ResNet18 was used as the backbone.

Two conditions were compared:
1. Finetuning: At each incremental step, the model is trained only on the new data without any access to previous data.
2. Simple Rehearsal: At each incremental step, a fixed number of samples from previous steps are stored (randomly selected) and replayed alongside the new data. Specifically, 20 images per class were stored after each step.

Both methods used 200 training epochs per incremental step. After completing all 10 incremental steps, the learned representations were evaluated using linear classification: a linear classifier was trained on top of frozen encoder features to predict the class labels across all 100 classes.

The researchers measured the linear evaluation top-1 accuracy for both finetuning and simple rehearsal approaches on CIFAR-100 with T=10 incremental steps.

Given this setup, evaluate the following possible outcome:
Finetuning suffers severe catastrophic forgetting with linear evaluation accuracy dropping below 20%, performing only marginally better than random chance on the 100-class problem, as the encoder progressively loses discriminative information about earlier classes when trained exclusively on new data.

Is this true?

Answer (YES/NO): NO